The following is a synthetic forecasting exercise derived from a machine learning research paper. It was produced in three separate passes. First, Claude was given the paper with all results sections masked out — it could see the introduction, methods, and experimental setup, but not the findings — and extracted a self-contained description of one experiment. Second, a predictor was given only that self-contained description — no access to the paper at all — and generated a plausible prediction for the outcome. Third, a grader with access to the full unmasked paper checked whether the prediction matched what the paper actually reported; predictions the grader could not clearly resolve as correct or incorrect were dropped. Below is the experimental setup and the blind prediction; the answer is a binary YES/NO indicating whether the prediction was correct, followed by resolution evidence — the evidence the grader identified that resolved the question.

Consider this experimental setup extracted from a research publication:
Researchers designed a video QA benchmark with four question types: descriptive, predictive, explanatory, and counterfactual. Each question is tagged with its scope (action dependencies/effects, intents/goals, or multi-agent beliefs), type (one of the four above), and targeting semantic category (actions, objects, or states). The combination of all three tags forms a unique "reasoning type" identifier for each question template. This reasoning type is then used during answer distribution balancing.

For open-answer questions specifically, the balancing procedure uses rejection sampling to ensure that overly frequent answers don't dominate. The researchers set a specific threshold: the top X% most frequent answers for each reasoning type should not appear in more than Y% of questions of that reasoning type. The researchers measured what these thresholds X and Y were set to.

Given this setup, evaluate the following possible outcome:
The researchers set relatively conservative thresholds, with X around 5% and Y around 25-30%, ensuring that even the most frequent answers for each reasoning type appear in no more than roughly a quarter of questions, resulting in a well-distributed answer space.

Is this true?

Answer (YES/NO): NO